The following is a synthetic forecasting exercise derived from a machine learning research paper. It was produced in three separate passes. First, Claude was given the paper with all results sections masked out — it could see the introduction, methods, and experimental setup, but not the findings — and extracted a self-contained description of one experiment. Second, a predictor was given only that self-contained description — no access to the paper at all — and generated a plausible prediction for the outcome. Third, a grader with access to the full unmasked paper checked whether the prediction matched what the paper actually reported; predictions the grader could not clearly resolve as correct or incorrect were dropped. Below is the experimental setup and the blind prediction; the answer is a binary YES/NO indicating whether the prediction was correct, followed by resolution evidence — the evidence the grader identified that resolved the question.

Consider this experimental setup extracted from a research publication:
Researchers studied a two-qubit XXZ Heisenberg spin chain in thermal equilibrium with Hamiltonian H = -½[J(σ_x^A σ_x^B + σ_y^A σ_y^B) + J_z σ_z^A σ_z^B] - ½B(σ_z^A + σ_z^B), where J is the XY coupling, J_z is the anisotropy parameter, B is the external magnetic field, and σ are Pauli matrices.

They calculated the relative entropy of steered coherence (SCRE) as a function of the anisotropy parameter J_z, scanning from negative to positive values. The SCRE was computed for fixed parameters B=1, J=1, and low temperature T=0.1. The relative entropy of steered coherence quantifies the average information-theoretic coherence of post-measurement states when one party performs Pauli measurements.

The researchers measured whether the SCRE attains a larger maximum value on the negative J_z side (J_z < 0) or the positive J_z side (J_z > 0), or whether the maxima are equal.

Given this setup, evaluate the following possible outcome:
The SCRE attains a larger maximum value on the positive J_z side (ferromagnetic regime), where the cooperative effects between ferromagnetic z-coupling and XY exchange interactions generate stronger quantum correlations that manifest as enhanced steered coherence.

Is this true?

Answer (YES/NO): NO